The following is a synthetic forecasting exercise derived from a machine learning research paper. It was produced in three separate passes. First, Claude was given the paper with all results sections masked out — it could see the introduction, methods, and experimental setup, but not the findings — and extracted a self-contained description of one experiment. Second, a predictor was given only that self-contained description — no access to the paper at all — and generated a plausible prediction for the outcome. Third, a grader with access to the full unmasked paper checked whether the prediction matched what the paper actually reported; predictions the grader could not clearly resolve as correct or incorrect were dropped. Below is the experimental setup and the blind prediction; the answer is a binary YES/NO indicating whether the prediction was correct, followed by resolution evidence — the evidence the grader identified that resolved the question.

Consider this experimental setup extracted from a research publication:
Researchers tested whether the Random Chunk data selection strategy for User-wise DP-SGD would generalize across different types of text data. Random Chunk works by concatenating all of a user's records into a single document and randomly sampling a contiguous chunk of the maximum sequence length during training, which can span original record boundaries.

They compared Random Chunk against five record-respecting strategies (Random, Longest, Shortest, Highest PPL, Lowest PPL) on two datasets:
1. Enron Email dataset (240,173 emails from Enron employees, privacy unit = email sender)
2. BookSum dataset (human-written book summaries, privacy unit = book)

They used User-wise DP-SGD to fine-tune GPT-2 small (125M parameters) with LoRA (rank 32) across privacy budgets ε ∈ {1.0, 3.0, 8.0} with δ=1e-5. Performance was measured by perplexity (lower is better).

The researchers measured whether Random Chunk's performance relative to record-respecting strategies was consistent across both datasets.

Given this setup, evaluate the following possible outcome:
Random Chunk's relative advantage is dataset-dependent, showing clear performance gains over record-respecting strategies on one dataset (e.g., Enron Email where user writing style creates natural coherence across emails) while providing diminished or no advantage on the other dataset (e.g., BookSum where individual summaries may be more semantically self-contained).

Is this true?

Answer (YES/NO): NO